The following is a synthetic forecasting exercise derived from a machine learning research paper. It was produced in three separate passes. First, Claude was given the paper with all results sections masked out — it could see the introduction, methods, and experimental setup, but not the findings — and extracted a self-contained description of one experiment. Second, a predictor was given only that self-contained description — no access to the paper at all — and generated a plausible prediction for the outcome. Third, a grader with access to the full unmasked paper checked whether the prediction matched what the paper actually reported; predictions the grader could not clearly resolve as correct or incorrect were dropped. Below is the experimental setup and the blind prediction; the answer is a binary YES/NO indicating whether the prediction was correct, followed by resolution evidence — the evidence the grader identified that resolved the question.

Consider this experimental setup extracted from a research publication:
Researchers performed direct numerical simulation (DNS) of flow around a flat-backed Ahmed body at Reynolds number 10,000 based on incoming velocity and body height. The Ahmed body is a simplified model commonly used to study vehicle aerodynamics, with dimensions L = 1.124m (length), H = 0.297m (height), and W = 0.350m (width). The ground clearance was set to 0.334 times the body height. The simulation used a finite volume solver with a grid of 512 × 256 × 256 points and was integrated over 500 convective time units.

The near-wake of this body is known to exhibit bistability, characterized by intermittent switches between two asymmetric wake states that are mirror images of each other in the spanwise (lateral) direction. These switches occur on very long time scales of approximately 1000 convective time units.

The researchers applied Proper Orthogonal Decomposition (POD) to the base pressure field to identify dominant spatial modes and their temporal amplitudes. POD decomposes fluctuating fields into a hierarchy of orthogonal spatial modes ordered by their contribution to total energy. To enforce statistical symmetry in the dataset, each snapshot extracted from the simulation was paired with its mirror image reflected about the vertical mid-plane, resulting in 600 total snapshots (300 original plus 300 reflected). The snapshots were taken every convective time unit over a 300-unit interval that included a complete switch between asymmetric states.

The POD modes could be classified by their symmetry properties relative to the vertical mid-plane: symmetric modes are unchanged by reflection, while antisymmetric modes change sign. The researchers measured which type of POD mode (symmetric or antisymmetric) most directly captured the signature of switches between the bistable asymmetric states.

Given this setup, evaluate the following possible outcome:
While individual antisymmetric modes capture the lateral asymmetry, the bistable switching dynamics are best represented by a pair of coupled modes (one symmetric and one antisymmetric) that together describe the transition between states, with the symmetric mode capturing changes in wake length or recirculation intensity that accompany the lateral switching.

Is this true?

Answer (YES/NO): NO